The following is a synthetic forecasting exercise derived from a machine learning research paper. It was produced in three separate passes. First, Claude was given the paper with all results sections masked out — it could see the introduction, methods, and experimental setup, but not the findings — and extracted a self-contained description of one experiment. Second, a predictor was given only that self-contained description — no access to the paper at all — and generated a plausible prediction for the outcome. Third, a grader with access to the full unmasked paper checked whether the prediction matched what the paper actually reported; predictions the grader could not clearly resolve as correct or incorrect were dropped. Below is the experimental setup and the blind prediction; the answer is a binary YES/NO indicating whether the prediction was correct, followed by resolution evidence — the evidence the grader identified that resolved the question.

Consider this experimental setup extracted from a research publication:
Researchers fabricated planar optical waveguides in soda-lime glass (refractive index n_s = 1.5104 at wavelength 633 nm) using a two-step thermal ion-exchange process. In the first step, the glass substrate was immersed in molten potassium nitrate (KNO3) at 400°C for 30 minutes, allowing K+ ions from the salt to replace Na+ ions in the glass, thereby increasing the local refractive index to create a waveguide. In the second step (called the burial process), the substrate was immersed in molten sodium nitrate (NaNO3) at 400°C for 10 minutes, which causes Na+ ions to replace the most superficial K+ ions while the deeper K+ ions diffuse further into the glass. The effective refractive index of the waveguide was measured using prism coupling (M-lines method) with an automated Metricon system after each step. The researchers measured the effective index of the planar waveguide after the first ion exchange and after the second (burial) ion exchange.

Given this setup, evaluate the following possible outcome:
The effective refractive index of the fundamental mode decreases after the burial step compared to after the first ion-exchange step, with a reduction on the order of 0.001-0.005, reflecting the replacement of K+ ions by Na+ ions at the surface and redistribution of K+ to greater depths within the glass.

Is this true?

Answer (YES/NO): NO